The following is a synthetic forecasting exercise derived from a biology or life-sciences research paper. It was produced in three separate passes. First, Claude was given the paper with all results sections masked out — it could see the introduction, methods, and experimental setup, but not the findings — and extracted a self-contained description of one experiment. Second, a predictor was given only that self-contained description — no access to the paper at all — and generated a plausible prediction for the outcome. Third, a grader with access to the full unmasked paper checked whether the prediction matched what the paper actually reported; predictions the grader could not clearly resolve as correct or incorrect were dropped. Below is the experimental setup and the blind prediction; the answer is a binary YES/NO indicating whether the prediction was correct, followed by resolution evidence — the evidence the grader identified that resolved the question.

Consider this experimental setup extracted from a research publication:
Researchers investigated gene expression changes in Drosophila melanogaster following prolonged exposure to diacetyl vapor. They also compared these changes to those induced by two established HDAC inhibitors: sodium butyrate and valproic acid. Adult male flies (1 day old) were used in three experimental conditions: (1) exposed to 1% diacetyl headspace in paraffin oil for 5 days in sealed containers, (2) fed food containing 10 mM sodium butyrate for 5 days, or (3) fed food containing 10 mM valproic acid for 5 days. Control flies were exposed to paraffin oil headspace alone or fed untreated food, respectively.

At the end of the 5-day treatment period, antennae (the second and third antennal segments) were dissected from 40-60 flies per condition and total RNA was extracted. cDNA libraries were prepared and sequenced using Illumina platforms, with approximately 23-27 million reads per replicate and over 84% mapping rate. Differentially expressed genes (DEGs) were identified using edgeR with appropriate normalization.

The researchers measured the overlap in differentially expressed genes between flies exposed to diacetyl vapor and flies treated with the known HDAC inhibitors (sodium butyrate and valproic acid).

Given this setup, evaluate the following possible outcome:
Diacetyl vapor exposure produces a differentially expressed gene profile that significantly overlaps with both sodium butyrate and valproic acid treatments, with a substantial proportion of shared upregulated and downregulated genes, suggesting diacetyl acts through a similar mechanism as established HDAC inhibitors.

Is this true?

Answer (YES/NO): YES